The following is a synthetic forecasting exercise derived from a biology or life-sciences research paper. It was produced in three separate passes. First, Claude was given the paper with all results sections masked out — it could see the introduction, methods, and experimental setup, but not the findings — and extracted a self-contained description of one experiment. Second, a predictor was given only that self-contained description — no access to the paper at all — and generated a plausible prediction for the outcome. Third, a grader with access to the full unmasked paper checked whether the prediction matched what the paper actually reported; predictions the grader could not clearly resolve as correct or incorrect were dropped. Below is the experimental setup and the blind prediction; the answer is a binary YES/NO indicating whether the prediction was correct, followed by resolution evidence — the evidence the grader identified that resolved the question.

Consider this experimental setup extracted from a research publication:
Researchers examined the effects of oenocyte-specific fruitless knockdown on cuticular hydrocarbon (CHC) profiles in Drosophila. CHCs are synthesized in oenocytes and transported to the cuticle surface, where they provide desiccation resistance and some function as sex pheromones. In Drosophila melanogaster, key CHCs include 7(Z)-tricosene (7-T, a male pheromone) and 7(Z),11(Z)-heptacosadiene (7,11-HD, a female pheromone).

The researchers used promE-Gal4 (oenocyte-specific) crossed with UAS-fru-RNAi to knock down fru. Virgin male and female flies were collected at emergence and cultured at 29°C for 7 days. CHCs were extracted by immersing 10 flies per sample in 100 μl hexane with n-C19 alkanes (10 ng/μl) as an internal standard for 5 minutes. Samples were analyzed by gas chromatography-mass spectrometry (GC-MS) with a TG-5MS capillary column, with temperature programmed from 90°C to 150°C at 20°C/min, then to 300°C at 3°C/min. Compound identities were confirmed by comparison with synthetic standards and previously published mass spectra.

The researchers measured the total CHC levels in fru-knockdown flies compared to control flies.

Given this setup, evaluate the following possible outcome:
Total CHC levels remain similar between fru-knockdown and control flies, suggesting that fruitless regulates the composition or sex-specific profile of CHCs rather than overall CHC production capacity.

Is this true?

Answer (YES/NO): NO